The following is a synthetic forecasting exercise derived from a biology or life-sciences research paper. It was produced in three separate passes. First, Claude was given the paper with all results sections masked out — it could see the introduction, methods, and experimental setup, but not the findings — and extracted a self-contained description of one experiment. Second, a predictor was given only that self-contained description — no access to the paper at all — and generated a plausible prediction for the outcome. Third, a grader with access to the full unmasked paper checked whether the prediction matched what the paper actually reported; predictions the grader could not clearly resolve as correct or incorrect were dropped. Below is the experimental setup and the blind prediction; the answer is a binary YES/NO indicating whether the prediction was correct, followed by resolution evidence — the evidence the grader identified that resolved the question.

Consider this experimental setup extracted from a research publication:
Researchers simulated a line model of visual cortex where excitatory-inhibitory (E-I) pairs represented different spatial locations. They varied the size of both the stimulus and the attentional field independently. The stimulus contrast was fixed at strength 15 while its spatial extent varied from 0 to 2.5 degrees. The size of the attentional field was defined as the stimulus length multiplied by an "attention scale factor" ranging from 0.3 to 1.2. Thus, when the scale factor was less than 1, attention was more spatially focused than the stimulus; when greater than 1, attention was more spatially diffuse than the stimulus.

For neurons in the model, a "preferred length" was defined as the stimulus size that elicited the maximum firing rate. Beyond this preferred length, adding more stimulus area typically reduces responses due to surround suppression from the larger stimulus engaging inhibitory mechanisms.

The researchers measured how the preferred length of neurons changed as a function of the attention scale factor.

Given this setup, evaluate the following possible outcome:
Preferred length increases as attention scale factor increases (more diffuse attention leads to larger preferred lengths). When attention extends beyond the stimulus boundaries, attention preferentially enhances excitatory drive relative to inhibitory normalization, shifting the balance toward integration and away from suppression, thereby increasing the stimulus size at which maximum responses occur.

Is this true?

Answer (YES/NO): NO